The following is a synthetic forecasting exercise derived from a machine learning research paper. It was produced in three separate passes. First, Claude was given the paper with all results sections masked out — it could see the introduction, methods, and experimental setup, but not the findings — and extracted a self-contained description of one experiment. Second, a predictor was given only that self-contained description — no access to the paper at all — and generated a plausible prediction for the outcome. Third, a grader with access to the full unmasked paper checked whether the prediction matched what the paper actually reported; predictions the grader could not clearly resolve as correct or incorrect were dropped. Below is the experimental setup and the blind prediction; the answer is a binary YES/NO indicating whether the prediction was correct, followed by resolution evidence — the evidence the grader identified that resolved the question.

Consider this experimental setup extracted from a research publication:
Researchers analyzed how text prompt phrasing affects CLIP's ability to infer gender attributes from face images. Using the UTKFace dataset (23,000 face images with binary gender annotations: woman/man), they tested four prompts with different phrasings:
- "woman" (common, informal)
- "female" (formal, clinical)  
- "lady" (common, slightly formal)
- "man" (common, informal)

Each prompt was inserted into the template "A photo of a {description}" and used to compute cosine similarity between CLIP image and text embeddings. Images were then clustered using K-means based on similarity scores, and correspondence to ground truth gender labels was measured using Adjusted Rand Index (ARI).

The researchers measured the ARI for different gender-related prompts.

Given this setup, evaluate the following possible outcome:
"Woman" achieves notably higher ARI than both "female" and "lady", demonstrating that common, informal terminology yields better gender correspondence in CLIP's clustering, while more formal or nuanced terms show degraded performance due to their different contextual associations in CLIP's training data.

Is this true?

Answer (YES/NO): NO